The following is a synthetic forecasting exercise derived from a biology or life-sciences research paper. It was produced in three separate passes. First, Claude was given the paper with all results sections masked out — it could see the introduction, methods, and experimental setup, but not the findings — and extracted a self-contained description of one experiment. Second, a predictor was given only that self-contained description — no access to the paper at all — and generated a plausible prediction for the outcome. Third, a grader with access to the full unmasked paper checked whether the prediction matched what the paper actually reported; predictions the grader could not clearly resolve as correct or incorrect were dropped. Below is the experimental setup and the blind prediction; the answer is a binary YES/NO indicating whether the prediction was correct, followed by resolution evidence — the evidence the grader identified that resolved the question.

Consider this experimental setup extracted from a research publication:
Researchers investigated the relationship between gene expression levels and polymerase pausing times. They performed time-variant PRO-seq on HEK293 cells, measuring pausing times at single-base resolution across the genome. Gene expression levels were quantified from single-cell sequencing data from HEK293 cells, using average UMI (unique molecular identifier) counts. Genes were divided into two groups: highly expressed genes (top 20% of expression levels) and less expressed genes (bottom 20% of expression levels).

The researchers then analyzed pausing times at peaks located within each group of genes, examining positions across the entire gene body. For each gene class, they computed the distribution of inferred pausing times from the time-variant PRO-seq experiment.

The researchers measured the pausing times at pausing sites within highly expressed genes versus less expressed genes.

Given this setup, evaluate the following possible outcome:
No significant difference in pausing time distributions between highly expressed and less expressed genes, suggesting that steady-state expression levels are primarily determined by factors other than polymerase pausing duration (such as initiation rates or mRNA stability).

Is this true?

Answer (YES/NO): NO